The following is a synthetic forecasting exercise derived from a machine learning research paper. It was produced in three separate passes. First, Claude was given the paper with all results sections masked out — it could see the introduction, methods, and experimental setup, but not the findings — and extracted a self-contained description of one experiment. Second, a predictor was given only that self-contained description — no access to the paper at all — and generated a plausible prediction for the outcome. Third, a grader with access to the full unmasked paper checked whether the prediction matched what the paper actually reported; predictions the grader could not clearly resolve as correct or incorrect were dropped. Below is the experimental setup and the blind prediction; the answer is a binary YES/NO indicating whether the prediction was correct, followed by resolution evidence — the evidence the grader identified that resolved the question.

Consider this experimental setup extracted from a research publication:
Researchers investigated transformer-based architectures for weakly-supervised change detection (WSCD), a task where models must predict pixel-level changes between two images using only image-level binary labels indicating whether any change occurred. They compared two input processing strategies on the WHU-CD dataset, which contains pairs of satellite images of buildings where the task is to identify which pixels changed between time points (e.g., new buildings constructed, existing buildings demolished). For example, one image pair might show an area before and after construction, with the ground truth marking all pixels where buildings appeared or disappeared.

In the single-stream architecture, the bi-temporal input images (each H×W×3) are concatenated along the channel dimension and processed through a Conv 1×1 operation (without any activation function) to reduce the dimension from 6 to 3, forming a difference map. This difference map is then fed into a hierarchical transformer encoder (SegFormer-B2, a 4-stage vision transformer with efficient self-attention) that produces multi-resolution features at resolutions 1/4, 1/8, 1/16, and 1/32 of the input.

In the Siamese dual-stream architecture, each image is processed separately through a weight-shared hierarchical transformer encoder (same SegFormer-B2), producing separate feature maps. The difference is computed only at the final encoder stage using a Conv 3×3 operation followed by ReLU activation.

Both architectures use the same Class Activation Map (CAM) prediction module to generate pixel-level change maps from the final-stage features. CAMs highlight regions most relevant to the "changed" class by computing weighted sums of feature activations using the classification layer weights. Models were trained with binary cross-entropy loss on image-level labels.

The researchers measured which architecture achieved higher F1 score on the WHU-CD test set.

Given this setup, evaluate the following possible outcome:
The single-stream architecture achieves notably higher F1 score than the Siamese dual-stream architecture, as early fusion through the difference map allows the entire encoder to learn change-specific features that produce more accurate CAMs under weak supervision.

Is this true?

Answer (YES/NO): NO